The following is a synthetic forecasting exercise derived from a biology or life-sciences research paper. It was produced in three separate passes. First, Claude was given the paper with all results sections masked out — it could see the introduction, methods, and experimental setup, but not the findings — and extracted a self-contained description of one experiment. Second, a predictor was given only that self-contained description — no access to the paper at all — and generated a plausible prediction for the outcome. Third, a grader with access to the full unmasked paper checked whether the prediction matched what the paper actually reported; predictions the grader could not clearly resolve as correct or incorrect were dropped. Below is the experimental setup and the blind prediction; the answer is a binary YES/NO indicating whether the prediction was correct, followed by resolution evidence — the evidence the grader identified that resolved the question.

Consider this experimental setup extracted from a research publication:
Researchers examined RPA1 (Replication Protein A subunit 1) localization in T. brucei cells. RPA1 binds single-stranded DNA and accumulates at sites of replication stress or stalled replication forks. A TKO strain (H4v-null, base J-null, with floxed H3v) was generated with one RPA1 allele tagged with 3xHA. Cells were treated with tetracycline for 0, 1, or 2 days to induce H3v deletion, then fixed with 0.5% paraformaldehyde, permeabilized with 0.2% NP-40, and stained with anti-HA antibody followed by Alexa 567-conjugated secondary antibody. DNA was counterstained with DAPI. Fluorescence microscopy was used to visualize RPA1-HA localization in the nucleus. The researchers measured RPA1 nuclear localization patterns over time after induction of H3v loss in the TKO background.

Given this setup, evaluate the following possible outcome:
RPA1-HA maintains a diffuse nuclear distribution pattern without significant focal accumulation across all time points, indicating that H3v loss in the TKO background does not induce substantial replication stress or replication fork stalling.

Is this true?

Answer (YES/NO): NO